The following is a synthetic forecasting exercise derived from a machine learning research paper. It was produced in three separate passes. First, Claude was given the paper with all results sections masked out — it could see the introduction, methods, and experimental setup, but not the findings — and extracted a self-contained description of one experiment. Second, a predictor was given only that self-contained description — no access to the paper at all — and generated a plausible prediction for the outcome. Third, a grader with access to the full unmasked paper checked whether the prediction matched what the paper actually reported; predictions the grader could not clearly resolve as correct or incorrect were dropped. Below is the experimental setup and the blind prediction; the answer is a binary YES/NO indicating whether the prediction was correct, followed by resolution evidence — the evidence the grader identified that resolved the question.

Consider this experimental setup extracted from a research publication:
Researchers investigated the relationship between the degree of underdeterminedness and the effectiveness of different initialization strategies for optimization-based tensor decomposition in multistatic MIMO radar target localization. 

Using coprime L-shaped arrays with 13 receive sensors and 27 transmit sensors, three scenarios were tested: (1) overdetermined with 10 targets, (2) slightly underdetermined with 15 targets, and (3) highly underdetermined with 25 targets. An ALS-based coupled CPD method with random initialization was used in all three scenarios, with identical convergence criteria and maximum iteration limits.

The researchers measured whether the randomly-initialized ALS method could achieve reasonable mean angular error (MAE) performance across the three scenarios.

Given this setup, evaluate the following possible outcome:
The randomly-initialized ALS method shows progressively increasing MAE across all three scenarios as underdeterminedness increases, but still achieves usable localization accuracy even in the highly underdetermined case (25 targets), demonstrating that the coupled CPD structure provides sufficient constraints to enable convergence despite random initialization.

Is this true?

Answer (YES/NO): NO